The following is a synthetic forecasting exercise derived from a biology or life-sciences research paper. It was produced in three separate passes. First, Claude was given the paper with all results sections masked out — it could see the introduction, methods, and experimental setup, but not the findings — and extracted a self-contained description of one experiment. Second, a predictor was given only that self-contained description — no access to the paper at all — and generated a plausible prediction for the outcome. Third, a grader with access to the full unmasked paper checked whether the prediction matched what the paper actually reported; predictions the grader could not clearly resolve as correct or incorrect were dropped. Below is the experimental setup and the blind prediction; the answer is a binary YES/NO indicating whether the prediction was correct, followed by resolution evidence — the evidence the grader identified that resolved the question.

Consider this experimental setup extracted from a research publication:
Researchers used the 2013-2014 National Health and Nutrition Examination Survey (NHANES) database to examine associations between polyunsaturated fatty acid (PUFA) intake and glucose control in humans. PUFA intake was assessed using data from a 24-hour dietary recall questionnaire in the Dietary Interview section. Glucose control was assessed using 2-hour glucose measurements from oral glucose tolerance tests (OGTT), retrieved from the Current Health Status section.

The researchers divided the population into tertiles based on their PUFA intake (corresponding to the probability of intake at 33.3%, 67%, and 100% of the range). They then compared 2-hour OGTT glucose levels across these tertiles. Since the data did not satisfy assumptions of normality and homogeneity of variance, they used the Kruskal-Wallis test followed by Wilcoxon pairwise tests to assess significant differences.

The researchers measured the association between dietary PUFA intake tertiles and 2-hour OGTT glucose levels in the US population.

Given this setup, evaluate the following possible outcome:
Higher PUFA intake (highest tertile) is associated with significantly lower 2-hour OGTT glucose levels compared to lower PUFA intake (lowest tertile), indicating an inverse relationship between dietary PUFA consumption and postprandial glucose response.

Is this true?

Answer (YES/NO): NO